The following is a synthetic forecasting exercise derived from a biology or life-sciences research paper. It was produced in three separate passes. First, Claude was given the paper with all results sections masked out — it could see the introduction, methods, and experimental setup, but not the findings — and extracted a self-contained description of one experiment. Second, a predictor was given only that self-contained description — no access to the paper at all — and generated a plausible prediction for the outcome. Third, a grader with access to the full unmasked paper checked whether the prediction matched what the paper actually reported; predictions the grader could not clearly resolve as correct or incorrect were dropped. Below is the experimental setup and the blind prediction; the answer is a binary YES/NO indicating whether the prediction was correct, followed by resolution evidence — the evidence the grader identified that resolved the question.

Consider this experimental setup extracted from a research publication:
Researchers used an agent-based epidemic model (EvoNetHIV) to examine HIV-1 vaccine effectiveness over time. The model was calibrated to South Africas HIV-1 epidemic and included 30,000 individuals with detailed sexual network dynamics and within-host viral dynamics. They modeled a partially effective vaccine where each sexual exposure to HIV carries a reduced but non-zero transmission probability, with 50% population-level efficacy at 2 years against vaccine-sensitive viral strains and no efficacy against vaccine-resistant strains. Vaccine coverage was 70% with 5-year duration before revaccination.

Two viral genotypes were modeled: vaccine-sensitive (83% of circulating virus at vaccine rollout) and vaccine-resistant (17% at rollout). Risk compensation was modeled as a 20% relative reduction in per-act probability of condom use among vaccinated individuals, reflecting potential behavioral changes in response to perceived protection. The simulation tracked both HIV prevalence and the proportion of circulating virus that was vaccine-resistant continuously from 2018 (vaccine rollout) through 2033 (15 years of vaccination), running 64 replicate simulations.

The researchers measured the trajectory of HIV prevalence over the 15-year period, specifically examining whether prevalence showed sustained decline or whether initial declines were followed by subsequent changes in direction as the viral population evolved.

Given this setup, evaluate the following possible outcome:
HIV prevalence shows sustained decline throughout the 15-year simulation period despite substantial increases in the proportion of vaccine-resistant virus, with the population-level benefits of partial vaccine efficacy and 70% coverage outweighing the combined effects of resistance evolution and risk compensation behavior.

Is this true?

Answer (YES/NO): NO